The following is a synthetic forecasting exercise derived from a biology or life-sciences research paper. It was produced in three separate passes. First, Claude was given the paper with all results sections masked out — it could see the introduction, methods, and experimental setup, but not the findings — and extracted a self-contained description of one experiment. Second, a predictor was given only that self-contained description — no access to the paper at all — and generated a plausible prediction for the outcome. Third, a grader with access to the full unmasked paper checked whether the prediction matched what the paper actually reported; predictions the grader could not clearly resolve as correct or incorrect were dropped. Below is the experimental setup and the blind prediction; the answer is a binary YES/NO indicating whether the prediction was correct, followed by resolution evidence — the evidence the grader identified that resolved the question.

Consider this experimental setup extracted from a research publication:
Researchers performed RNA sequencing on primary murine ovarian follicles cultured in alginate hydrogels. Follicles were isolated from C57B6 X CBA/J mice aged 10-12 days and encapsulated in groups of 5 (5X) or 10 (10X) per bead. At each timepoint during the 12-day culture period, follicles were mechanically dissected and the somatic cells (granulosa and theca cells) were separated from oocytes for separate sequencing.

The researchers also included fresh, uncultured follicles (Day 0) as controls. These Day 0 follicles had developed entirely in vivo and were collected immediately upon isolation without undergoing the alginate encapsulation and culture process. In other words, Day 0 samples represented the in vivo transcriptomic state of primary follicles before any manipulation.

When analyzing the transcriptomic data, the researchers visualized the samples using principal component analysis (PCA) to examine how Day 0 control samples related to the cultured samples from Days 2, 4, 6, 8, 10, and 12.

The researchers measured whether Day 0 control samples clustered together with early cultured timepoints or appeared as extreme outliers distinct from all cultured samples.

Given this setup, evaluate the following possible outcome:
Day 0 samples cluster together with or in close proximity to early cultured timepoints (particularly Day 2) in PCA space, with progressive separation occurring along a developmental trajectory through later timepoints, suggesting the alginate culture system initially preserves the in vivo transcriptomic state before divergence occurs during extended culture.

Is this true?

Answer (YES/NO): NO